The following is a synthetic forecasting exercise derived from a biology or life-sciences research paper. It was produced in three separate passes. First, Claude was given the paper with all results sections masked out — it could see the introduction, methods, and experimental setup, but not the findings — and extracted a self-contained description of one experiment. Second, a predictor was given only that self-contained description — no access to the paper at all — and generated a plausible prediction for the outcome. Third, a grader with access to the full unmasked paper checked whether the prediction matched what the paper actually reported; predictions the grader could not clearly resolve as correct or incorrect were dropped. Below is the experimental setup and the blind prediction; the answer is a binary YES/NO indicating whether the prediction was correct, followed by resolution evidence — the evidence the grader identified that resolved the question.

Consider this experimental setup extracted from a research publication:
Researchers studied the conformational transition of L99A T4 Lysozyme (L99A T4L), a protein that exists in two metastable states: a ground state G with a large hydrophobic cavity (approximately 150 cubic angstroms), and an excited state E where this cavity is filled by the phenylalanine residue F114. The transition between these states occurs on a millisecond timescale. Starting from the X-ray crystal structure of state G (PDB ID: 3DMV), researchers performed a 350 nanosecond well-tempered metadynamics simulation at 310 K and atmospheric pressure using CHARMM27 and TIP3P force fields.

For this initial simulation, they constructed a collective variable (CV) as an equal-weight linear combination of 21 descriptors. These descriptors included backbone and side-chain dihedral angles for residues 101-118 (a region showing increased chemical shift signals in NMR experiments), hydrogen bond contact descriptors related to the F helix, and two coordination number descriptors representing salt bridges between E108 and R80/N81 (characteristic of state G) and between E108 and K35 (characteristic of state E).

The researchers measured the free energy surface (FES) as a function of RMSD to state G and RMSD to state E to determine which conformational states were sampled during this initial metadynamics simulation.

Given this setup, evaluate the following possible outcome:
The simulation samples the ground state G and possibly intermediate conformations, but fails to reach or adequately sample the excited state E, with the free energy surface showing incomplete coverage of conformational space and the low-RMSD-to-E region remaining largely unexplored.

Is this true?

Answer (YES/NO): NO